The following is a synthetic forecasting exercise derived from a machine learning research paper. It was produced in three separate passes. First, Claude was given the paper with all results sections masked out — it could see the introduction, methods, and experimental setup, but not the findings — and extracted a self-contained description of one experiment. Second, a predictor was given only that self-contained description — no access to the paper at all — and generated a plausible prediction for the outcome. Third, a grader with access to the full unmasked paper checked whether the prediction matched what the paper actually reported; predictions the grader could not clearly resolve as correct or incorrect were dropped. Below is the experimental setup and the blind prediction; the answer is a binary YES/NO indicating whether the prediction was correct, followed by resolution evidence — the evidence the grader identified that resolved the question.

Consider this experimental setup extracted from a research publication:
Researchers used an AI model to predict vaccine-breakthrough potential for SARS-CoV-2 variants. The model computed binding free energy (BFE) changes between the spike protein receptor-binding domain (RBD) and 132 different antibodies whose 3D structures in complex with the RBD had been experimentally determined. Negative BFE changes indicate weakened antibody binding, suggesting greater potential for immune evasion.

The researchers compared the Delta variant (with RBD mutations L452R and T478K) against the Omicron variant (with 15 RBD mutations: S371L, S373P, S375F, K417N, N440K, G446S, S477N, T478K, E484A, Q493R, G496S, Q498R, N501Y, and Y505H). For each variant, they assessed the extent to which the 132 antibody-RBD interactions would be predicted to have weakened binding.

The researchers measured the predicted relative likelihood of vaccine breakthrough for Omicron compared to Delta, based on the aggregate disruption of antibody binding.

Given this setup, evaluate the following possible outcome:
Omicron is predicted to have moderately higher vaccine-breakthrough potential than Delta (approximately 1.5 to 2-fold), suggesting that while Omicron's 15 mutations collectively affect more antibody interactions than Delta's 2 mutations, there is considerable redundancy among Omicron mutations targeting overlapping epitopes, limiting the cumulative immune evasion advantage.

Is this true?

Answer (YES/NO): NO